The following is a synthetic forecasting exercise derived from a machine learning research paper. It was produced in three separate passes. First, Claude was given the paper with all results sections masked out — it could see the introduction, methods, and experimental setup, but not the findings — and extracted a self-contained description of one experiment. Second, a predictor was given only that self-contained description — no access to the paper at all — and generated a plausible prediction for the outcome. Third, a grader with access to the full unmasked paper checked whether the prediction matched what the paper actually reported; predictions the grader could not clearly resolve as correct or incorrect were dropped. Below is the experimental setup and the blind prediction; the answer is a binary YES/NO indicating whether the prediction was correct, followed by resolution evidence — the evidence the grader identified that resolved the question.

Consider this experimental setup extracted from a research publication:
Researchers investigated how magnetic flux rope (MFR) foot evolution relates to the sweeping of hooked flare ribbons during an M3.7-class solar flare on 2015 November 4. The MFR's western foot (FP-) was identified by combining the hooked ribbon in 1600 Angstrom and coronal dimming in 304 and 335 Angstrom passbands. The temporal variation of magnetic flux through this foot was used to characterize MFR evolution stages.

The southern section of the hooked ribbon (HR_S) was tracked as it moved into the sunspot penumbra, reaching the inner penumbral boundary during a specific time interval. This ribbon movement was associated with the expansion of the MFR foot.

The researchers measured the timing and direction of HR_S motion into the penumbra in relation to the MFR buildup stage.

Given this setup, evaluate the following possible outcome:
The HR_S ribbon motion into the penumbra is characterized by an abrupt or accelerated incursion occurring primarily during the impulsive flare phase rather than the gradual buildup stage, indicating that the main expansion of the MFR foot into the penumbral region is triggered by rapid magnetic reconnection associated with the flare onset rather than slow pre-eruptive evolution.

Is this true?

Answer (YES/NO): NO